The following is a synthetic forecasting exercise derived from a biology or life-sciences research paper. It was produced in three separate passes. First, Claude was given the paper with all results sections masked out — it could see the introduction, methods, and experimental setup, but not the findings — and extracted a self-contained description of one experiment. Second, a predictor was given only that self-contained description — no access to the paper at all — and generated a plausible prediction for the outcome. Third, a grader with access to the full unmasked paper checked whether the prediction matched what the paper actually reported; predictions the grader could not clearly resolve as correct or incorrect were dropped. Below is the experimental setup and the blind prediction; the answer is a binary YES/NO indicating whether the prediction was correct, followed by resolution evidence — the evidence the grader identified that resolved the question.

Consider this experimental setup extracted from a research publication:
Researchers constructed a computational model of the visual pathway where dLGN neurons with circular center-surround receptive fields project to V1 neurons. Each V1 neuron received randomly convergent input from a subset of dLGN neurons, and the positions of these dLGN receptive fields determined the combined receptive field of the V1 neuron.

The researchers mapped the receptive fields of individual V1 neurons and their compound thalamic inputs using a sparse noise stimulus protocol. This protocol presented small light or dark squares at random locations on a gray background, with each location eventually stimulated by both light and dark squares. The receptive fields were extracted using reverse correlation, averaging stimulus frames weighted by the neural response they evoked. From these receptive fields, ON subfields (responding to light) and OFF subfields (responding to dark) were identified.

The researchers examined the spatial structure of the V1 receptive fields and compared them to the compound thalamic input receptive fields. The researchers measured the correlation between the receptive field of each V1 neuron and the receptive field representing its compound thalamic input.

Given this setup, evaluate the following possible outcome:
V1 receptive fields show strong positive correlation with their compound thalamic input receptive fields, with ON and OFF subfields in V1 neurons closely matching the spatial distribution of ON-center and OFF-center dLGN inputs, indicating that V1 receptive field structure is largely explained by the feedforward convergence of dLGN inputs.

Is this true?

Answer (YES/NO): YES